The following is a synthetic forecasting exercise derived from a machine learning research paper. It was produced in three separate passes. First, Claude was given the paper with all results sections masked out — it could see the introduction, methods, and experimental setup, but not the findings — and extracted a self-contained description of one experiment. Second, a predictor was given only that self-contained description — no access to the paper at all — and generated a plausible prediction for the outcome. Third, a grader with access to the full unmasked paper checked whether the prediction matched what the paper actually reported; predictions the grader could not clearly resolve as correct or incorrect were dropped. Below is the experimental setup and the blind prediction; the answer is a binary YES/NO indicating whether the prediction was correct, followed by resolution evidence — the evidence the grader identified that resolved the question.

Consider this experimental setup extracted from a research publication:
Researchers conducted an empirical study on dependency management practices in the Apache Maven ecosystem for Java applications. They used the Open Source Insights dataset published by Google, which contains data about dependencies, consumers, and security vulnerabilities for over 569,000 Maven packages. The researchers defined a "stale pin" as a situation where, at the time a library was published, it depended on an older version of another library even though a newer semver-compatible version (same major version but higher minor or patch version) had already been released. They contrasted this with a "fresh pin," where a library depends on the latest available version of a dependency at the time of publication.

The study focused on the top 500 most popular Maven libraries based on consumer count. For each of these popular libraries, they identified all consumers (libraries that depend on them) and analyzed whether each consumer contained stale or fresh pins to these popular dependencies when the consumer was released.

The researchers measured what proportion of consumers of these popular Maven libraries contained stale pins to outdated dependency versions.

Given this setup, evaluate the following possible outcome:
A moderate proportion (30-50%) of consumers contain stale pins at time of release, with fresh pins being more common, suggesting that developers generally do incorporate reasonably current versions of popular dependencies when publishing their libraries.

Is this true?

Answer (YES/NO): NO